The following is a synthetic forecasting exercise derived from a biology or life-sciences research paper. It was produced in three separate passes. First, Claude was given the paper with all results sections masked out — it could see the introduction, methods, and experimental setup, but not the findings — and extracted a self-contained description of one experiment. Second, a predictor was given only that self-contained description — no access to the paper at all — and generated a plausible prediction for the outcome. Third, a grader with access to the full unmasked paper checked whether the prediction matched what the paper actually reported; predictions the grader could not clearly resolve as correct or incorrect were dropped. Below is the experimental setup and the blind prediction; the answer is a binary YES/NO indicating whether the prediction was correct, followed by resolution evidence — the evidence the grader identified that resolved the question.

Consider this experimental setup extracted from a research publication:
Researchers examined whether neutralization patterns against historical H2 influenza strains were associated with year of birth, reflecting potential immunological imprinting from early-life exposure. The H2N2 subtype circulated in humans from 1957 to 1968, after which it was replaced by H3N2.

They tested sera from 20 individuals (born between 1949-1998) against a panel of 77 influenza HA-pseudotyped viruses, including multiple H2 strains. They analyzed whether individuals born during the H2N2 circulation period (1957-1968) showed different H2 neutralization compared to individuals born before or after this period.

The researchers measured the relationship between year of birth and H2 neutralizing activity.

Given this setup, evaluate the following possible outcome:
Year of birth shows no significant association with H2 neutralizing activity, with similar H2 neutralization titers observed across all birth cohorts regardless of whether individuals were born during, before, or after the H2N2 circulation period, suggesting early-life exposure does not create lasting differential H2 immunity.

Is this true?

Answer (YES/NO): NO